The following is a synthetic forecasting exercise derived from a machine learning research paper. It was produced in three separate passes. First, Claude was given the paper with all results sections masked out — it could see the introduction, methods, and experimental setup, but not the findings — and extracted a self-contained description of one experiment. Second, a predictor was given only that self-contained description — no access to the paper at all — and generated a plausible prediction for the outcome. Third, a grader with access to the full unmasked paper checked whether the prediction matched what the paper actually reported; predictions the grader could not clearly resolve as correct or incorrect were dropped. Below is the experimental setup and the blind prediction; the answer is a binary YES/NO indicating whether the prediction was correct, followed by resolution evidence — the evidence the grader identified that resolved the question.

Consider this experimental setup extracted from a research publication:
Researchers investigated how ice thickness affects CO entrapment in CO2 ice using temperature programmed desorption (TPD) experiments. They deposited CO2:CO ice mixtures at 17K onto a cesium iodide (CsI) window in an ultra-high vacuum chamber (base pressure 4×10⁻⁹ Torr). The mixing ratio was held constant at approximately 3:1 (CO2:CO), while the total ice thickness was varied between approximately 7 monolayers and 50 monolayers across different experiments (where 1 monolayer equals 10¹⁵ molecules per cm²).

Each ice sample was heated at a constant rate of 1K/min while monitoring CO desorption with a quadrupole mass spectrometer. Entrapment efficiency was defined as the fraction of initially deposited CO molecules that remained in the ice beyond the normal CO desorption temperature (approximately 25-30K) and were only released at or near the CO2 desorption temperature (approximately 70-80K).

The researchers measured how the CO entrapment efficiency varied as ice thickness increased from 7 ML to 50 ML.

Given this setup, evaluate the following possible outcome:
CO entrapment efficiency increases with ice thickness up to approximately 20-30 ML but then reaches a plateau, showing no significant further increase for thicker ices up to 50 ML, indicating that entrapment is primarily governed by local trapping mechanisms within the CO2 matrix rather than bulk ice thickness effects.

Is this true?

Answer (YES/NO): YES